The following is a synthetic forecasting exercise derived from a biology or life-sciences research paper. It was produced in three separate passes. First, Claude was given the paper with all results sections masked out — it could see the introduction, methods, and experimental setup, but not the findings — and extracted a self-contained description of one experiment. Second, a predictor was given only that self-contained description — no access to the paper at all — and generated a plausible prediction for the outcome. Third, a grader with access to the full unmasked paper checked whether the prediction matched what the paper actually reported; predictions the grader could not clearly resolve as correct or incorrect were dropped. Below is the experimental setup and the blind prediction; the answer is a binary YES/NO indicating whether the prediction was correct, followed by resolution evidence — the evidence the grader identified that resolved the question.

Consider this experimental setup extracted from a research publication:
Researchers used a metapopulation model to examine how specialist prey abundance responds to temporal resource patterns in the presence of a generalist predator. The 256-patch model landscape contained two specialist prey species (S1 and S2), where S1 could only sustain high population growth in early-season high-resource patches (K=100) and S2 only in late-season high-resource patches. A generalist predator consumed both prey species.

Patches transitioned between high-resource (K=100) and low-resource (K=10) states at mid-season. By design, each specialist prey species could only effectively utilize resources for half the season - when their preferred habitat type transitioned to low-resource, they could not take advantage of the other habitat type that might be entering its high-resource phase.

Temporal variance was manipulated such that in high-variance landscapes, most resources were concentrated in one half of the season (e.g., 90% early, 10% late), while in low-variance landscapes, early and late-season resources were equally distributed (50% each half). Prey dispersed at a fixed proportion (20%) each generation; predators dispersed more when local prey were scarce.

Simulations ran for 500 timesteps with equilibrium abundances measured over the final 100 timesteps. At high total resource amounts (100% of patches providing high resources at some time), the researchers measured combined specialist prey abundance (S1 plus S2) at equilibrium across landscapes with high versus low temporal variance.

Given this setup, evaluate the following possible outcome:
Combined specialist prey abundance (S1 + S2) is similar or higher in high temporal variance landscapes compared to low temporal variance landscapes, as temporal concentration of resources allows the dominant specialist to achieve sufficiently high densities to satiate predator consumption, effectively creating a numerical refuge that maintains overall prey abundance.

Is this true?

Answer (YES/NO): YES